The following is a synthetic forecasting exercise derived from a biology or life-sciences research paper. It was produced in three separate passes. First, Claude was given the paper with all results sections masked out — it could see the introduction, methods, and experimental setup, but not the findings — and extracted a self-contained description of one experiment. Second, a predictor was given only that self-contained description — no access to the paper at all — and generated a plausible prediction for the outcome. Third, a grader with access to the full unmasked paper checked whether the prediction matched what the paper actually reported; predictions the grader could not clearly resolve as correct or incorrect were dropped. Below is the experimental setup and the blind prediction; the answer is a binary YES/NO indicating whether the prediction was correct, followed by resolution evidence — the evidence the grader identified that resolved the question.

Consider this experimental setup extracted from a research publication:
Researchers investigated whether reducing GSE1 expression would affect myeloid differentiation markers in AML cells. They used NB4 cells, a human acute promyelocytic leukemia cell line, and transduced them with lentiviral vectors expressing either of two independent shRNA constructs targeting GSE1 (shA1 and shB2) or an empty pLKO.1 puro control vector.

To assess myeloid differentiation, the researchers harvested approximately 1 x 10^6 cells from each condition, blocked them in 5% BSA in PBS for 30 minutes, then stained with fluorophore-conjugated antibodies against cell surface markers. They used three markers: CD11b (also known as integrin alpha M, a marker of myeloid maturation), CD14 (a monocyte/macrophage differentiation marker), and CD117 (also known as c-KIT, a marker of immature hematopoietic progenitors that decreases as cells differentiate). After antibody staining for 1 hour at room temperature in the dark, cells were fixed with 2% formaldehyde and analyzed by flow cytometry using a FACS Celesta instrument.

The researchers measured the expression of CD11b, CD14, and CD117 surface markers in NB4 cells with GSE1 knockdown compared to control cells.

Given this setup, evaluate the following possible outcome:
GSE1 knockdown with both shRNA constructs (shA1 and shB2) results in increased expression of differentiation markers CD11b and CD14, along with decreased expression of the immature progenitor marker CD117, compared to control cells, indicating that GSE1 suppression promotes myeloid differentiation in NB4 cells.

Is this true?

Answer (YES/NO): NO